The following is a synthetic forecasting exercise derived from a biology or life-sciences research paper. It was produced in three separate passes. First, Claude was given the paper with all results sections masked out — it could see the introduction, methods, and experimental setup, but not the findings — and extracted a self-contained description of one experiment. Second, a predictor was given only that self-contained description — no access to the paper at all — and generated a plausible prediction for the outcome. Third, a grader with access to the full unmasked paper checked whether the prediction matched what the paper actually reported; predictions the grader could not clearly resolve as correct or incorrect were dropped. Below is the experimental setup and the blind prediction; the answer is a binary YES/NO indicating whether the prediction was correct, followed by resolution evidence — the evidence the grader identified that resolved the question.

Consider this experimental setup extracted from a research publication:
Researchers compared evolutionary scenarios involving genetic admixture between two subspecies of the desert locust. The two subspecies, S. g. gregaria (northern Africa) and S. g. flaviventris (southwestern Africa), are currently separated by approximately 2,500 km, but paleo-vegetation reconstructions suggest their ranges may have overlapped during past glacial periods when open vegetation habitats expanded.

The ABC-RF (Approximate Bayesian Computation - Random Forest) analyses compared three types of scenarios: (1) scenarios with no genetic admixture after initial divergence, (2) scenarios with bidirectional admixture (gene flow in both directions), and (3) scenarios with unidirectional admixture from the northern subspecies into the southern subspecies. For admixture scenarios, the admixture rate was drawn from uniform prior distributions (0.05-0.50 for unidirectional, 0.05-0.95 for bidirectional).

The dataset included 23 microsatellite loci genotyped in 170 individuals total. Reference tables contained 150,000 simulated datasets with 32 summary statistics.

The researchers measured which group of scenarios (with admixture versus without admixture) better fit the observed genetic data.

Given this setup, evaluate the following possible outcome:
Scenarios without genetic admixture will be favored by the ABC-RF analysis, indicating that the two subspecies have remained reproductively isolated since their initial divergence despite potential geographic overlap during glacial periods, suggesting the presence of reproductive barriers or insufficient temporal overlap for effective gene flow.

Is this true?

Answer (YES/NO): YES